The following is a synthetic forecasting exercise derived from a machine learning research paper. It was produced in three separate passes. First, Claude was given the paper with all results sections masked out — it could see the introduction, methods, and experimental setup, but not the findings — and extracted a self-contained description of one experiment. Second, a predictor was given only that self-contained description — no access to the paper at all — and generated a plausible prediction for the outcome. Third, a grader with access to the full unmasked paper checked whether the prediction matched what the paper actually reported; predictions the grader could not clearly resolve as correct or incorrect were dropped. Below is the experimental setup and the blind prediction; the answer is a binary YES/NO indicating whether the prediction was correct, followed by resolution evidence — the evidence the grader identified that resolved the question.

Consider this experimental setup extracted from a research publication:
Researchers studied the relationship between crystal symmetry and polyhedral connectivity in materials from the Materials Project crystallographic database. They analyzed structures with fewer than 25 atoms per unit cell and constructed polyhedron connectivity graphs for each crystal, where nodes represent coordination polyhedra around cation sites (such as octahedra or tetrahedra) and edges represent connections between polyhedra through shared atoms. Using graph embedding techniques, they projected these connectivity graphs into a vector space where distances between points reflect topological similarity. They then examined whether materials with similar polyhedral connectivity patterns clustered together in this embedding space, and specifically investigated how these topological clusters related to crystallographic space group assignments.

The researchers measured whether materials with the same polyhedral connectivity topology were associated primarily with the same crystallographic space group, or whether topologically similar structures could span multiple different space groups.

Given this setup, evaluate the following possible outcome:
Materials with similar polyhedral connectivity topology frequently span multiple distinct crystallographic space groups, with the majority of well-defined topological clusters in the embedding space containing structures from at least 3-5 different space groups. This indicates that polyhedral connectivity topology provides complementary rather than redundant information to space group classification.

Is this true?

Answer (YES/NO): YES